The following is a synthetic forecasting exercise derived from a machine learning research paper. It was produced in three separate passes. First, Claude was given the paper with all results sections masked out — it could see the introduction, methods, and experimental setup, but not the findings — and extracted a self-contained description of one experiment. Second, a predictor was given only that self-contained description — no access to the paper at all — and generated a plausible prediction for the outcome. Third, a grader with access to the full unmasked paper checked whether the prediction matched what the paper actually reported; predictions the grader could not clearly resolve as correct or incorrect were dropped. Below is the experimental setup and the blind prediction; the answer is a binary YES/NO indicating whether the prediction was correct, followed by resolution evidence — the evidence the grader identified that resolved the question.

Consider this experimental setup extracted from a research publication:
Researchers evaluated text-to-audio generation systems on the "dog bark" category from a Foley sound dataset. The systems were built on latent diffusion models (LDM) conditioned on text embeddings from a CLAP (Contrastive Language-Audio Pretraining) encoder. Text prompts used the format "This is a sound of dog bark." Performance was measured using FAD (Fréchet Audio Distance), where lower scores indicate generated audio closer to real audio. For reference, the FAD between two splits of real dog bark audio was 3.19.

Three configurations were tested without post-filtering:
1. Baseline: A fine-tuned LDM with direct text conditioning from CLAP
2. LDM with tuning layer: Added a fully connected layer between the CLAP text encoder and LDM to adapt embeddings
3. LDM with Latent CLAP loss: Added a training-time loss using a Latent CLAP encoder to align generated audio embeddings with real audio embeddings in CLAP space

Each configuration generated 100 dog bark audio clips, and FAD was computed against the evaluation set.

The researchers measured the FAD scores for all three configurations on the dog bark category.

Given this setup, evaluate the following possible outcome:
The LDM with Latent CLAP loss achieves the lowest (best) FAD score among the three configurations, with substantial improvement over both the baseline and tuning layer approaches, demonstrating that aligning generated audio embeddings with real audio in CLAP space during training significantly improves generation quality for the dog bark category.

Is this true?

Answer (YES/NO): YES